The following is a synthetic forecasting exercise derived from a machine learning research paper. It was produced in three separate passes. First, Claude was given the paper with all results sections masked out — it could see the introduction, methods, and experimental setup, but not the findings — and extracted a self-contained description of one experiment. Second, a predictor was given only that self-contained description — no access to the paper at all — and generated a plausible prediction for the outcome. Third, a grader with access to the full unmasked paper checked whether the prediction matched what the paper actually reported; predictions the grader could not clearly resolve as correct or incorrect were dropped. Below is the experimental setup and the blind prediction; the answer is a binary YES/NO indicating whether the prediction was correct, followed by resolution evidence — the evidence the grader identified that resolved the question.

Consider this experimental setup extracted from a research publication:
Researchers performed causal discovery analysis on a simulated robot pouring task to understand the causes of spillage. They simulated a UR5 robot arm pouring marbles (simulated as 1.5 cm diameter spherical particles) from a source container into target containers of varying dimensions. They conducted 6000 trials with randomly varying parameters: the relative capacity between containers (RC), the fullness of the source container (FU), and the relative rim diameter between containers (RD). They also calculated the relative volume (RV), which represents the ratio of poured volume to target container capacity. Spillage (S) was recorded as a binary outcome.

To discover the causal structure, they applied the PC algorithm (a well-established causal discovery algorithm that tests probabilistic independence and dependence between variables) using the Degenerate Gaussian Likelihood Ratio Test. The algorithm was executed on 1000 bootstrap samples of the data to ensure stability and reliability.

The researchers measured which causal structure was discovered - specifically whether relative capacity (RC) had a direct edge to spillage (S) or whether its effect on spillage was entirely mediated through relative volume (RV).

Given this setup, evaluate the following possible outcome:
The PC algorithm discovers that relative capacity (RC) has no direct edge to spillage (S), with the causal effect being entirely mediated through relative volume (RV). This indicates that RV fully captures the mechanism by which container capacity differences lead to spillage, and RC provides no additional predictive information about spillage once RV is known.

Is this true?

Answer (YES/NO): YES